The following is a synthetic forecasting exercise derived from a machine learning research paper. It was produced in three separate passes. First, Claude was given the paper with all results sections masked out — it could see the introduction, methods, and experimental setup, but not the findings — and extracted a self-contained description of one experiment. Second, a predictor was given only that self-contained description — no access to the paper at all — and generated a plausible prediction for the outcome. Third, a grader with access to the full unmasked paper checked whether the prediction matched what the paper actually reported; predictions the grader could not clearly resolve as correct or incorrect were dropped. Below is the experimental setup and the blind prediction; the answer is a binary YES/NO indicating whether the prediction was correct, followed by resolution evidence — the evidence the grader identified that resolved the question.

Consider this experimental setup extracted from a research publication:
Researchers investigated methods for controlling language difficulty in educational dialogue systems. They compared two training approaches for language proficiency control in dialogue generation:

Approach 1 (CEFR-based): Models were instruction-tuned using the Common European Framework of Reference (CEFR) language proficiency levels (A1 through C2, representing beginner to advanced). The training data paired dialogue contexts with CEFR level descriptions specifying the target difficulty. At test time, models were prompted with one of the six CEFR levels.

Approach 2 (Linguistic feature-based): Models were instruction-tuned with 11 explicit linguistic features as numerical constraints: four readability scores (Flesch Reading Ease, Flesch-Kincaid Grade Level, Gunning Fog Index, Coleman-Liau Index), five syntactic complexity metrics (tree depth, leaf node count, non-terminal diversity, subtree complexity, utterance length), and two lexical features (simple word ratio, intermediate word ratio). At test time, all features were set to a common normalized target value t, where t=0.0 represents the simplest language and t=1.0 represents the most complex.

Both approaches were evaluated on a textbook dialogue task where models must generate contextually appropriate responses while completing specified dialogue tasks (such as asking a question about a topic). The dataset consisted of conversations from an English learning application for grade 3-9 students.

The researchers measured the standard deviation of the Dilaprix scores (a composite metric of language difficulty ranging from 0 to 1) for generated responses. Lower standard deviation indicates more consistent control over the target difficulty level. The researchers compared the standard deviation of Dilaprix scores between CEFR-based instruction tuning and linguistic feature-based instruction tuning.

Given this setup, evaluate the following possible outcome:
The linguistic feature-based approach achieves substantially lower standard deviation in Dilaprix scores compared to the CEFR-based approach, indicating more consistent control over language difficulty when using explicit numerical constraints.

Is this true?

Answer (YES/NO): YES